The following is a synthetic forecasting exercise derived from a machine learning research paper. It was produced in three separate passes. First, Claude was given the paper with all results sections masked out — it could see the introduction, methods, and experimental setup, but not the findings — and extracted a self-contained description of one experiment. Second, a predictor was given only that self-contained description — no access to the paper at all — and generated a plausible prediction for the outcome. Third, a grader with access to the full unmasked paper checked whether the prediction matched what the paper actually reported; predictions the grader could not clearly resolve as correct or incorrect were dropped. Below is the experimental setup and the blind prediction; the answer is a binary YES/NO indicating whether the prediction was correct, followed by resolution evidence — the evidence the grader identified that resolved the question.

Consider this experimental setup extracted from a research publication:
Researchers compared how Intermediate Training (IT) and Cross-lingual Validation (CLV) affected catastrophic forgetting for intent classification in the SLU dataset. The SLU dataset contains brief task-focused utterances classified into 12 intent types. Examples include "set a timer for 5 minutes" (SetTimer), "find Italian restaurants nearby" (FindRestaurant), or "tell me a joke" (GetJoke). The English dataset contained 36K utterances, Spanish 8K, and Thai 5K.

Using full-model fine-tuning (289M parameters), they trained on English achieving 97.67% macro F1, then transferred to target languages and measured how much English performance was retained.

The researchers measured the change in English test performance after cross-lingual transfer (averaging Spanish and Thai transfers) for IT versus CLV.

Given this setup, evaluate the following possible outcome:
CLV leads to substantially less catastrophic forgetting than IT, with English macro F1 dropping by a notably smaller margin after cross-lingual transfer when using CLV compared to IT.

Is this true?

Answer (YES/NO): YES